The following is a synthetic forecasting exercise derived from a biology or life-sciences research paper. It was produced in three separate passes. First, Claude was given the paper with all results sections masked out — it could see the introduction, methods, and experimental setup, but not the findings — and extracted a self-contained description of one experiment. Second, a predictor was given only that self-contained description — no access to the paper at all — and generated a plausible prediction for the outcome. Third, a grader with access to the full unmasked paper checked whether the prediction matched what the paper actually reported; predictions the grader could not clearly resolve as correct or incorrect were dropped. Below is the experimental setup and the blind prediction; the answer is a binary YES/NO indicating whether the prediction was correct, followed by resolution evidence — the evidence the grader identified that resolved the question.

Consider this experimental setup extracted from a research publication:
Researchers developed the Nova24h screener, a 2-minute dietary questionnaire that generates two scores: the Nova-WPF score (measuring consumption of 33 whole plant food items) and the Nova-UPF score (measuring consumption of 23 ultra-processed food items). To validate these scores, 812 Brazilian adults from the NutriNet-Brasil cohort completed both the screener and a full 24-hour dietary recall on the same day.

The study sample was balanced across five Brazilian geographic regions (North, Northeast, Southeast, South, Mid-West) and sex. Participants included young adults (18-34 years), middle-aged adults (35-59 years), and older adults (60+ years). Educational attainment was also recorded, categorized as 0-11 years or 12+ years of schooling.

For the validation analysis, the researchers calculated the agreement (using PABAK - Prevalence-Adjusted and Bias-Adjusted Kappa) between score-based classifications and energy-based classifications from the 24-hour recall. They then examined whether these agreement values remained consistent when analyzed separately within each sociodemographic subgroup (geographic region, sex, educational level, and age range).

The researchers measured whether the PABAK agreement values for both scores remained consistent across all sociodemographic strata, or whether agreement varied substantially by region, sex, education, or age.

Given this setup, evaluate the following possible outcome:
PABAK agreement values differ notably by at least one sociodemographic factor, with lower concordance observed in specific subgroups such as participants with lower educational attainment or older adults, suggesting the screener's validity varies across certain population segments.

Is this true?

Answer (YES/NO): NO